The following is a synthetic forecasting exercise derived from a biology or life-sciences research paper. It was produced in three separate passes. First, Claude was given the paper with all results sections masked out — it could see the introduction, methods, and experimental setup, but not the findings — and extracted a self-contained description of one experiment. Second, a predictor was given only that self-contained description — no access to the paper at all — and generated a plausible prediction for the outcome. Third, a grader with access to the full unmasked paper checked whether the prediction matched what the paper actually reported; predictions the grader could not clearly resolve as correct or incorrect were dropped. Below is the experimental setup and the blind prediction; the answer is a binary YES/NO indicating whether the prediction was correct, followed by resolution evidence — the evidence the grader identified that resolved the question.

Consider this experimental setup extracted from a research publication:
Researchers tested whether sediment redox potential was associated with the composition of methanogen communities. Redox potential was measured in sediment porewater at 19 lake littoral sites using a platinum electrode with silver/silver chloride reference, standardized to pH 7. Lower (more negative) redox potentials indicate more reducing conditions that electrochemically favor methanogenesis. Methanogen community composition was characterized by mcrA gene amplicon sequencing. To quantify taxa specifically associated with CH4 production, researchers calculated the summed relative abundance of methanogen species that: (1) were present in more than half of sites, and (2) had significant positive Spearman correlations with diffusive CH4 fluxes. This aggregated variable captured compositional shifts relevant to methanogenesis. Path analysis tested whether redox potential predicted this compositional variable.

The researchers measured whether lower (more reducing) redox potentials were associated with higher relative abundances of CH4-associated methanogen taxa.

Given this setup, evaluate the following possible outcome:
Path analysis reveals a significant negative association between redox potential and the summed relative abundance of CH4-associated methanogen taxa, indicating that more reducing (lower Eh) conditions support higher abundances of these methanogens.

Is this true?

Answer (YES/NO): YES